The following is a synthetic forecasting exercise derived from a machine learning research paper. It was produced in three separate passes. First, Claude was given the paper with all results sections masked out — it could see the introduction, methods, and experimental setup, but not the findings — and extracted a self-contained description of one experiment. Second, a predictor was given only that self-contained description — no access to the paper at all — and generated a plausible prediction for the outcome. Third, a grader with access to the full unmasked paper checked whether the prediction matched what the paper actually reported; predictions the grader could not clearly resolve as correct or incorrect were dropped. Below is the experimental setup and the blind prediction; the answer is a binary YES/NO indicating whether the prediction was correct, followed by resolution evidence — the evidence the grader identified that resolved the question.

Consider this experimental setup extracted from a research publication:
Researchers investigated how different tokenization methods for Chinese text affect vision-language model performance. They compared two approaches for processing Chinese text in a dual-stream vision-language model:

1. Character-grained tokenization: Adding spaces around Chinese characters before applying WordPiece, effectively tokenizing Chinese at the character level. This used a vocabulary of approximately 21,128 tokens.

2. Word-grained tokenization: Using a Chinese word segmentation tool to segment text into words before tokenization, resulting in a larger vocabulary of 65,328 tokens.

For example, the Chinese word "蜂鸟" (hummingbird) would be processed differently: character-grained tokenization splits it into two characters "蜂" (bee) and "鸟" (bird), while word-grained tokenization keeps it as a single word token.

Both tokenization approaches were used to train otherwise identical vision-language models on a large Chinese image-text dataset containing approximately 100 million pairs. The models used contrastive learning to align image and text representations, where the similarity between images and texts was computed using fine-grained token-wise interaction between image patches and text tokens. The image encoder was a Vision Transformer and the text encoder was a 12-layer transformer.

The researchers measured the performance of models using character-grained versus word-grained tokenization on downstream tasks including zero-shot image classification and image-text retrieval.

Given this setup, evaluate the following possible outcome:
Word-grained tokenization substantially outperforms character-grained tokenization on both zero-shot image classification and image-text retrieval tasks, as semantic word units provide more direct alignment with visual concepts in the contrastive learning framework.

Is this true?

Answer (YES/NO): NO